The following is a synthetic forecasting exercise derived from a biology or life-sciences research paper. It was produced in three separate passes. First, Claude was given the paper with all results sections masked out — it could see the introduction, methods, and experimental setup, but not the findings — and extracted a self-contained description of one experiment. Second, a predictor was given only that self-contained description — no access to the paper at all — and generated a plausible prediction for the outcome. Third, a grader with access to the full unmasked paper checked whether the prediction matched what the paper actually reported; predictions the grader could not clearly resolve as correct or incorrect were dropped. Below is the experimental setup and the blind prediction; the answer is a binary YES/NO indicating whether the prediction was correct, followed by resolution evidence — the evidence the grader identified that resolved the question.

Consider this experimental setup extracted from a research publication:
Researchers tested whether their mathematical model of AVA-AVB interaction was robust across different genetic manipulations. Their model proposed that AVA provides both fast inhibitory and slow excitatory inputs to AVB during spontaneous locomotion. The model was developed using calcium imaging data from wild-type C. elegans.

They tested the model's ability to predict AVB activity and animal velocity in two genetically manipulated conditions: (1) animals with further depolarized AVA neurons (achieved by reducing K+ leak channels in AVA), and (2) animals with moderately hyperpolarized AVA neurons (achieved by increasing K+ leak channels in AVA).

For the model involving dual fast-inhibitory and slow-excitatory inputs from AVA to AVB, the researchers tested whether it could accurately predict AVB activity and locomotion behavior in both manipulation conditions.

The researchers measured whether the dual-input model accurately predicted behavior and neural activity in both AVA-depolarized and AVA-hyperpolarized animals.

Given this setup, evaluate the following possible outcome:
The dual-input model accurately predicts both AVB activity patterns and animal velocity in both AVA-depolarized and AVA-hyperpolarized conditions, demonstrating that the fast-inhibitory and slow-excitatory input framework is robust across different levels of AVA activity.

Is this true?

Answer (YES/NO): NO